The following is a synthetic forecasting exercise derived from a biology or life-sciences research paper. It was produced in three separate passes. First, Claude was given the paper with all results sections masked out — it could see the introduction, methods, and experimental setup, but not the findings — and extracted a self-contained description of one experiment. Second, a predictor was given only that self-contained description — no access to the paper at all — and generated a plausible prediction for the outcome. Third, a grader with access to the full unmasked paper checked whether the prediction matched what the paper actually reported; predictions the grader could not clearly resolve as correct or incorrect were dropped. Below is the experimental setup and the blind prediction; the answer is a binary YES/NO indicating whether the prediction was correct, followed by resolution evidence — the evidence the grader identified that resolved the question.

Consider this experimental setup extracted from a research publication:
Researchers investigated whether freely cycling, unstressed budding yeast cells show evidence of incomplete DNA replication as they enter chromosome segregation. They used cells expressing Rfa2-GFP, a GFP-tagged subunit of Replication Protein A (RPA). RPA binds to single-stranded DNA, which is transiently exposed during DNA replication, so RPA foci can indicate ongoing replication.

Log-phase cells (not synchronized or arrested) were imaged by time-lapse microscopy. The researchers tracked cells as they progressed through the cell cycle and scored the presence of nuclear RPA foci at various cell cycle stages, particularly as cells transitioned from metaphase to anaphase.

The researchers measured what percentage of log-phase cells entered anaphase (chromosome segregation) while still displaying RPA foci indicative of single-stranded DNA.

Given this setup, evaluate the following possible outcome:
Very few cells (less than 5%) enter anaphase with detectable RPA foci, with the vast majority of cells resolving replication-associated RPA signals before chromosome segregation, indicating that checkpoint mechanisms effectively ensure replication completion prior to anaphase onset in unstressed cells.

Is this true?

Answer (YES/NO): NO